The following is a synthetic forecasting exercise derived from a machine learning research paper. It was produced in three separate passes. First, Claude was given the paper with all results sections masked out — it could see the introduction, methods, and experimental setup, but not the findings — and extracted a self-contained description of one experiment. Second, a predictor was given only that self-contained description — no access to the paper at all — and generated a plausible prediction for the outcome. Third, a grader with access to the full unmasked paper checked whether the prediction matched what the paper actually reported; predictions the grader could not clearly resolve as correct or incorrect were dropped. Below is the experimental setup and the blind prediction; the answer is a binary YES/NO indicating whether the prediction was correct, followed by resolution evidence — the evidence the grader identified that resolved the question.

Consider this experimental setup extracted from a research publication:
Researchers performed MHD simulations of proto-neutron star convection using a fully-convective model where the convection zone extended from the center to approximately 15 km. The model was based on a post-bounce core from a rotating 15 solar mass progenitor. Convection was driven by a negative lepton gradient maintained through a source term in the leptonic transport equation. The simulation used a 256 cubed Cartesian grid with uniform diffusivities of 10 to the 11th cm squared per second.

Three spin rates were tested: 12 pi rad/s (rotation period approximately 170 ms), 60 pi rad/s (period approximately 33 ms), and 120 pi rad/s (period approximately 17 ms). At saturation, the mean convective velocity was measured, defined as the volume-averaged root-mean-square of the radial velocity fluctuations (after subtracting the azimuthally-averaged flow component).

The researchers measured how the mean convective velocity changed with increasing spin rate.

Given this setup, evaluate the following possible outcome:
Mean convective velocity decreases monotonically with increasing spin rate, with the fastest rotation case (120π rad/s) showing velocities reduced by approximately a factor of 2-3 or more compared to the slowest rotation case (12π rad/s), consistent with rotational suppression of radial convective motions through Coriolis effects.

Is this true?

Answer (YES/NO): NO